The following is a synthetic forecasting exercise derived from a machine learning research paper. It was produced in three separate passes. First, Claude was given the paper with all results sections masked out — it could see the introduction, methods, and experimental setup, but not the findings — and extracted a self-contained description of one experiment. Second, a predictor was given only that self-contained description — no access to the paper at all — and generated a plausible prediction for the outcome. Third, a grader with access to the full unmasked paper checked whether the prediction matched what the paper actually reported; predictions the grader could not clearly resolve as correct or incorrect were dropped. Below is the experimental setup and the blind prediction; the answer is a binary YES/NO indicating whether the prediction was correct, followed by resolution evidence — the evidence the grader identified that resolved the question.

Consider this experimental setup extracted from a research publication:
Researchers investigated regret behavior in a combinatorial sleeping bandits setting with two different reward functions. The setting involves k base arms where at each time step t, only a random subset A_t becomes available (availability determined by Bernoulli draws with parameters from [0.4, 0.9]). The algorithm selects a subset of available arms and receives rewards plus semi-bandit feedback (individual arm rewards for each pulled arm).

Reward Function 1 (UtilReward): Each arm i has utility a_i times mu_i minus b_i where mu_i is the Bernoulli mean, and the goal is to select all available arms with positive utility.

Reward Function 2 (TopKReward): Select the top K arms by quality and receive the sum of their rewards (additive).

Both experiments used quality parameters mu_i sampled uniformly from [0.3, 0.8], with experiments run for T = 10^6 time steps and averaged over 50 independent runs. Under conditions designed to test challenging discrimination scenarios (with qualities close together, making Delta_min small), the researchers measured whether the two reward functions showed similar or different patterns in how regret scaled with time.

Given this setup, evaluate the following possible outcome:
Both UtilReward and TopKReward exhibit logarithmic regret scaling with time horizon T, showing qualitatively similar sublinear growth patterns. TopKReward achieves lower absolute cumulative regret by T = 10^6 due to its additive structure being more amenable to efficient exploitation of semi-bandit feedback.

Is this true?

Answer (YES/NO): NO